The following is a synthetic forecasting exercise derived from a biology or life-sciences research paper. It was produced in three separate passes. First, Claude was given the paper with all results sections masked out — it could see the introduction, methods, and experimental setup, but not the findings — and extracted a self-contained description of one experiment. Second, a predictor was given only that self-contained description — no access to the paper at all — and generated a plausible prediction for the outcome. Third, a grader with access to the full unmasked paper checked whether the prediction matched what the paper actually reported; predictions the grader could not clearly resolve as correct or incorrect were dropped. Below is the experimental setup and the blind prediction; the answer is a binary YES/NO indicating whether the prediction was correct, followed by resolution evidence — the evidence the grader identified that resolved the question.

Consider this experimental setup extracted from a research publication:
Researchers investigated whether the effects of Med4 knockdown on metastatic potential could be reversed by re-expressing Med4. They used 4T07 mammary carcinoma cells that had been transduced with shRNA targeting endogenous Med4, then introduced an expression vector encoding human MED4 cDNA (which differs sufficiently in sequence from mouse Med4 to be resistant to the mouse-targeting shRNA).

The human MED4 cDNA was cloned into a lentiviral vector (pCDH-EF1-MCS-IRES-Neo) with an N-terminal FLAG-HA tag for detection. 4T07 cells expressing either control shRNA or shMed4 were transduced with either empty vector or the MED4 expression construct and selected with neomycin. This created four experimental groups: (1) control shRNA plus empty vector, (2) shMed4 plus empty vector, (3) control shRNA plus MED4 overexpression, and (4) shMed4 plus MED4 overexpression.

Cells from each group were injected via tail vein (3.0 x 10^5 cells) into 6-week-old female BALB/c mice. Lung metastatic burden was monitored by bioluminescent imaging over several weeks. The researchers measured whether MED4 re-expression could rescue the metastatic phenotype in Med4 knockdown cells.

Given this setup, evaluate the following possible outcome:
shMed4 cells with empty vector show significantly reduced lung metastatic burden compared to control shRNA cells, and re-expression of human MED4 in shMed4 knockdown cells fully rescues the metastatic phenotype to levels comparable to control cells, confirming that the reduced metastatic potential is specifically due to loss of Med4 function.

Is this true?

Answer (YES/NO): NO